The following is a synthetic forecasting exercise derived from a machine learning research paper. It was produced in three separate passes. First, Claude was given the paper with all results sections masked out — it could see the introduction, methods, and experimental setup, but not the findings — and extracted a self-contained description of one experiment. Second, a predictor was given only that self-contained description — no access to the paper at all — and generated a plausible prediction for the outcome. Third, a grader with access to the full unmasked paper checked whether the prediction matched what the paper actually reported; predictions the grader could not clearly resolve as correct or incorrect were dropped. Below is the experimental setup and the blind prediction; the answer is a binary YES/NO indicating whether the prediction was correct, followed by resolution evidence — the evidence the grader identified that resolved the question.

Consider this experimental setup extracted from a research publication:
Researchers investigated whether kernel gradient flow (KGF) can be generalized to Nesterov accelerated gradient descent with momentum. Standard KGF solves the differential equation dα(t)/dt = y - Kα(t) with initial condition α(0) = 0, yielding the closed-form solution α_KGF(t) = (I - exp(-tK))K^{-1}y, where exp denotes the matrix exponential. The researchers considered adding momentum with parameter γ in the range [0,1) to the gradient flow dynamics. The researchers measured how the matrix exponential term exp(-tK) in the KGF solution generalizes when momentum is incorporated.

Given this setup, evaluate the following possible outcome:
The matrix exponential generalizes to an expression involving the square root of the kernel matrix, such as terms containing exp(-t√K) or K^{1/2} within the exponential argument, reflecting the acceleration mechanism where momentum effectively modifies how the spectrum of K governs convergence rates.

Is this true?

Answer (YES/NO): NO